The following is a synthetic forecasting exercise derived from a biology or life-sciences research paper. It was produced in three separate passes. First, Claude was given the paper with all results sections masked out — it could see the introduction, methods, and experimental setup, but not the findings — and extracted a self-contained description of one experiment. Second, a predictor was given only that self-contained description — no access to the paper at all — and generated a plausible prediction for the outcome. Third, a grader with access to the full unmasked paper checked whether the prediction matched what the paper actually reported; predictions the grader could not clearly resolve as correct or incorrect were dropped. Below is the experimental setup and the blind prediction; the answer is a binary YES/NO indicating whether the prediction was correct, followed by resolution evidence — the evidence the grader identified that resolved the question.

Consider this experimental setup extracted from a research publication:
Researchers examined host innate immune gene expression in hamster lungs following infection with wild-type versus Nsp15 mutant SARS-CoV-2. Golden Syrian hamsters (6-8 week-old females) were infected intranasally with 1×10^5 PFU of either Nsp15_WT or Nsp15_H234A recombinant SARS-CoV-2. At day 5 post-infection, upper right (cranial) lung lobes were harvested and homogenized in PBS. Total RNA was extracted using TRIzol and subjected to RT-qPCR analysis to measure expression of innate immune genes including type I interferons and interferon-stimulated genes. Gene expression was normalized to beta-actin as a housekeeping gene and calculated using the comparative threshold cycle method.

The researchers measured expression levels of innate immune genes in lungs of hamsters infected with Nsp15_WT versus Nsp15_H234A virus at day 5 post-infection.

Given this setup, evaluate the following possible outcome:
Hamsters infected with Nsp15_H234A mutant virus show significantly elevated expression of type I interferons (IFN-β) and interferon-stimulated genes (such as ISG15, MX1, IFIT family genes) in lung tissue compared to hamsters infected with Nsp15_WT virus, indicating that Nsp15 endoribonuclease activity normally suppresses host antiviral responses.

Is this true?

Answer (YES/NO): YES